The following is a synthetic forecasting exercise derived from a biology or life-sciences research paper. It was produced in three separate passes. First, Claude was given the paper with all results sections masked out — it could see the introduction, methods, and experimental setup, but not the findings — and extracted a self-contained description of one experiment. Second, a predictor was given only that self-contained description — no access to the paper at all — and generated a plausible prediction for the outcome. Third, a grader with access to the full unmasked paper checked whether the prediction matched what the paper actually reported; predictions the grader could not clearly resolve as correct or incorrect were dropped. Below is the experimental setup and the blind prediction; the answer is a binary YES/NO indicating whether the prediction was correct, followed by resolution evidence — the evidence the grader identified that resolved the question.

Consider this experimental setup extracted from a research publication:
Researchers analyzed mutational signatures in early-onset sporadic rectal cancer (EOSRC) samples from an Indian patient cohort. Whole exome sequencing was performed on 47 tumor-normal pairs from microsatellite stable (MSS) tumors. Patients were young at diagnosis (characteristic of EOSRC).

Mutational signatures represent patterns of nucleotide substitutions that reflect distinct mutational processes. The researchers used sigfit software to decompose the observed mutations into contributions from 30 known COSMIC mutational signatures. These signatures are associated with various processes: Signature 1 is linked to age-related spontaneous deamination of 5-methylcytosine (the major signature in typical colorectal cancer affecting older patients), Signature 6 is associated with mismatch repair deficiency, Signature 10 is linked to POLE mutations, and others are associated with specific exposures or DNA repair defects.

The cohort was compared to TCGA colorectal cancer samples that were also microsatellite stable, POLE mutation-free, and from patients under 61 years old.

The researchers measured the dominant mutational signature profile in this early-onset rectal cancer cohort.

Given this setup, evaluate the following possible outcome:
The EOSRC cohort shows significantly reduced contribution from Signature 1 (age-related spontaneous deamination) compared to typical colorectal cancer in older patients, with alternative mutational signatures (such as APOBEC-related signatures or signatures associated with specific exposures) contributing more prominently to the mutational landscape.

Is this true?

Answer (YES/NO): NO